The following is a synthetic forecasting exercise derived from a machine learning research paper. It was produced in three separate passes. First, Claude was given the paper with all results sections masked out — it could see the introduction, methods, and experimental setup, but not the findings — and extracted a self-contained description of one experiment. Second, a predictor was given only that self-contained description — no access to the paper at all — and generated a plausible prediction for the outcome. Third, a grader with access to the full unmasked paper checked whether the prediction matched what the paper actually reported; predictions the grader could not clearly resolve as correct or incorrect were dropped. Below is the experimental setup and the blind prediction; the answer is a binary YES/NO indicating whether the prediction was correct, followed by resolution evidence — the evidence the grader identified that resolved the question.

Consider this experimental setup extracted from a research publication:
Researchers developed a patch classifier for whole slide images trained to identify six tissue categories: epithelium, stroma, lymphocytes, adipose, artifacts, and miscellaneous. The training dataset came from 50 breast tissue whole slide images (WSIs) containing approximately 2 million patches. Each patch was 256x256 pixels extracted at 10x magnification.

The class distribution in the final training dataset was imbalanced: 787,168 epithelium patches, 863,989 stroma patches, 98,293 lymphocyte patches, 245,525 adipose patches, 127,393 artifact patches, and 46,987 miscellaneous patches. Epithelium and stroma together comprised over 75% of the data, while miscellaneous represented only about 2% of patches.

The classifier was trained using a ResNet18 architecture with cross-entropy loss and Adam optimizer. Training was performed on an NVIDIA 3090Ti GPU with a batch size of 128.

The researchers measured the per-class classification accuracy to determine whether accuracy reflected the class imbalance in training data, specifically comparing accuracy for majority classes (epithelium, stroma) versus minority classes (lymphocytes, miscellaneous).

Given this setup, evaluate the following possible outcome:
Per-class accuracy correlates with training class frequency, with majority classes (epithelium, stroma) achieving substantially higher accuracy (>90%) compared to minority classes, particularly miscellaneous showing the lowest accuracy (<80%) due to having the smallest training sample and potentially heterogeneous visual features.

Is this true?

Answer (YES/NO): NO